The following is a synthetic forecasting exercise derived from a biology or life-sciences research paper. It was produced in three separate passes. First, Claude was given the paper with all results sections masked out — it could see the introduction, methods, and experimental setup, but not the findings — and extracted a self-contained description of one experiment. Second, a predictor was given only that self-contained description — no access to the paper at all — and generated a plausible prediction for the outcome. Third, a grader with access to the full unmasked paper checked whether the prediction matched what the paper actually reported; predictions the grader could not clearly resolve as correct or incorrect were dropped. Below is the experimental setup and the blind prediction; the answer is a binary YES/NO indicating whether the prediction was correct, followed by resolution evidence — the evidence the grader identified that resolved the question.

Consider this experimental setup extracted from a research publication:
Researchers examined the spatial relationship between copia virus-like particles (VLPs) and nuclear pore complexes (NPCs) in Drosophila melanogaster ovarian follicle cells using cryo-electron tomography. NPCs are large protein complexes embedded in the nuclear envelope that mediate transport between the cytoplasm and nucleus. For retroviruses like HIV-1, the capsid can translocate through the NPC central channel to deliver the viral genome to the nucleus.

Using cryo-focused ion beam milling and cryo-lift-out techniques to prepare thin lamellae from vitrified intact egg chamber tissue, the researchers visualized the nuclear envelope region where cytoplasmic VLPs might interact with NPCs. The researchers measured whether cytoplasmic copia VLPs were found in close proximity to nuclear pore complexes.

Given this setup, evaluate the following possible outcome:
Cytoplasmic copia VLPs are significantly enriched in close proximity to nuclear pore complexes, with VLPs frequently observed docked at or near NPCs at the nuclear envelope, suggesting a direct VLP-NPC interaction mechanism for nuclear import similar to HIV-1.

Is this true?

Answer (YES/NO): NO